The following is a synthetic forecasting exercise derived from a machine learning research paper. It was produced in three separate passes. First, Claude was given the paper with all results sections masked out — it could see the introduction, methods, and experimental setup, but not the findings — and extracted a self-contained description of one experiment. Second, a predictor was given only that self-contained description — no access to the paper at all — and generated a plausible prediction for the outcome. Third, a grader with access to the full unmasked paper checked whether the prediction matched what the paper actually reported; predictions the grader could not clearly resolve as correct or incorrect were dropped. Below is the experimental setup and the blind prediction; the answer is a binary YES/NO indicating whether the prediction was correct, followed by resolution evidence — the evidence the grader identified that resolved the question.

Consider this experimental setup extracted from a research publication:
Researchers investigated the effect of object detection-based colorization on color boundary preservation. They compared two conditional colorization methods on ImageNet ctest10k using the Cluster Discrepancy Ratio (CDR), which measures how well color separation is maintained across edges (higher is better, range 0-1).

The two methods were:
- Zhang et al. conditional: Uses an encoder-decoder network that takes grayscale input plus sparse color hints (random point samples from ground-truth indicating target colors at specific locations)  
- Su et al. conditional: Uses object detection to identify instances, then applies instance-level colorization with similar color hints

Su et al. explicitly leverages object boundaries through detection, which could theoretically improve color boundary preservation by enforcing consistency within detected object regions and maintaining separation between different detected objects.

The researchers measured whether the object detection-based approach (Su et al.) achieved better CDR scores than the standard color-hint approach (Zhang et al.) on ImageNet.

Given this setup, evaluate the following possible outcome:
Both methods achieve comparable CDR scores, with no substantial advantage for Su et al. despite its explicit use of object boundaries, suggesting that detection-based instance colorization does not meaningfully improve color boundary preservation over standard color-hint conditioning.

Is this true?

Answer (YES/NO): NO